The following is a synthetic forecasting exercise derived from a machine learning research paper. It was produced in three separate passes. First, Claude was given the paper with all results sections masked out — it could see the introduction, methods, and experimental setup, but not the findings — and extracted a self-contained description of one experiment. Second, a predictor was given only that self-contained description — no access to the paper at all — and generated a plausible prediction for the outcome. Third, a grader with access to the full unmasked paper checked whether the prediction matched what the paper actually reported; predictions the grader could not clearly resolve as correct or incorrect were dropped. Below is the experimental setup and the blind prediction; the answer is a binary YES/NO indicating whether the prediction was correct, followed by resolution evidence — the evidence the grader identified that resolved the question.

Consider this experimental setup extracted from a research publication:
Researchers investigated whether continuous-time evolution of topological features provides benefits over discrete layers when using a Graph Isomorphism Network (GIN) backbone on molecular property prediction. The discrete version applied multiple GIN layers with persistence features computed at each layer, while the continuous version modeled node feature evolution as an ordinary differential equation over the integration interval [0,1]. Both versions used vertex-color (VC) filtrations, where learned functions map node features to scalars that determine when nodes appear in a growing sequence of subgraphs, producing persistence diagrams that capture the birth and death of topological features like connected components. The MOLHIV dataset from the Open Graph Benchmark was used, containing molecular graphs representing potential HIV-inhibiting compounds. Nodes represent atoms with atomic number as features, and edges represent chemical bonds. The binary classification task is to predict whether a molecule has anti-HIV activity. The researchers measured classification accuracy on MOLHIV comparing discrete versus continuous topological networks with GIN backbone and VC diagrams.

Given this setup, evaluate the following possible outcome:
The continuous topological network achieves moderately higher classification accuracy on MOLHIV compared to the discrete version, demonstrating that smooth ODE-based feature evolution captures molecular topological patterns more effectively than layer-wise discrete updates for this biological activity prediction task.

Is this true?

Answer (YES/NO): NO